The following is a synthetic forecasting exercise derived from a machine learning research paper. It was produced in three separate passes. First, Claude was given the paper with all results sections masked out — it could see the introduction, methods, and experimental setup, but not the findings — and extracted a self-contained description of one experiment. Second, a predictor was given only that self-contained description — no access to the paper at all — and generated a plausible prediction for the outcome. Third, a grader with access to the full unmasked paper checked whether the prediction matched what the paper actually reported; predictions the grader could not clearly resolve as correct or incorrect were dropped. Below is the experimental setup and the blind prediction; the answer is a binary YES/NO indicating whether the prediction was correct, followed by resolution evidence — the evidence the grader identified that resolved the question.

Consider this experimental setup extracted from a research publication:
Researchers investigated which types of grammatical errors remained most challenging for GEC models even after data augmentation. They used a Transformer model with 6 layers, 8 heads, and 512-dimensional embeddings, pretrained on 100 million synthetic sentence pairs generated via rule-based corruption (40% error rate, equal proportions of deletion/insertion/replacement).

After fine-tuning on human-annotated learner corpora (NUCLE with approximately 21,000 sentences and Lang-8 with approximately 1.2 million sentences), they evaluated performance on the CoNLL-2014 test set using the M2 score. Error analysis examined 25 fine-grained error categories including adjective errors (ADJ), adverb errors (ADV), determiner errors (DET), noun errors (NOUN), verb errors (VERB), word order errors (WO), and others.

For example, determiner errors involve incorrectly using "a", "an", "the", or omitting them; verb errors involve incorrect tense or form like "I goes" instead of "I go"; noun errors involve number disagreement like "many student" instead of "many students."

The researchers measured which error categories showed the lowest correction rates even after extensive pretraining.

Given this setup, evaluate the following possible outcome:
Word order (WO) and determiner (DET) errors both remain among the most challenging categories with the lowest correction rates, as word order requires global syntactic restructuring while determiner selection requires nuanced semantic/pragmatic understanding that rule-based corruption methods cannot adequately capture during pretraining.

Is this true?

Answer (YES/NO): NO